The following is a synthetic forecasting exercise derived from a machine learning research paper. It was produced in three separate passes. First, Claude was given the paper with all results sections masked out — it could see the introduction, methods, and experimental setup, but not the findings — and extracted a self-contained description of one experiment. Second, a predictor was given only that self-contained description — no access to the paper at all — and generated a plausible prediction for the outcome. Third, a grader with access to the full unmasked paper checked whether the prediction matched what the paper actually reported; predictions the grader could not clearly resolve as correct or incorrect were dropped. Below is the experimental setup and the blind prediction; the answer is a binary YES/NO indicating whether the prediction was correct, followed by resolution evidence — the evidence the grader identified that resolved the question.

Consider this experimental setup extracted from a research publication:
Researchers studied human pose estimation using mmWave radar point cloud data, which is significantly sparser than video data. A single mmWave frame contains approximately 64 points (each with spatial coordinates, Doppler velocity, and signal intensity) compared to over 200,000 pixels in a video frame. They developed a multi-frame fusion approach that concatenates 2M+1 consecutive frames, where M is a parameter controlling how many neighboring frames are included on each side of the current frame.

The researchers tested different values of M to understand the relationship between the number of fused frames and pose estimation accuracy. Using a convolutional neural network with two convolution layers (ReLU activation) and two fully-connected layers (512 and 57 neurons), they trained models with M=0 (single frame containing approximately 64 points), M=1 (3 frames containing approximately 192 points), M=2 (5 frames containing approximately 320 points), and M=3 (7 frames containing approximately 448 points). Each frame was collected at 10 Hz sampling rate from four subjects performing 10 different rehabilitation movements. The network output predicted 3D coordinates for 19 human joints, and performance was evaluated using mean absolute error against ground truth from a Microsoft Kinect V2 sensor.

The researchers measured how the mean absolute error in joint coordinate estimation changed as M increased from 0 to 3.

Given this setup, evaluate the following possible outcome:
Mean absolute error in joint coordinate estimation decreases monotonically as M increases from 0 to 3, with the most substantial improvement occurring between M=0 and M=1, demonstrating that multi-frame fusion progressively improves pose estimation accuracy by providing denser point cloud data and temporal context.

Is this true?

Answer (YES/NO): NO